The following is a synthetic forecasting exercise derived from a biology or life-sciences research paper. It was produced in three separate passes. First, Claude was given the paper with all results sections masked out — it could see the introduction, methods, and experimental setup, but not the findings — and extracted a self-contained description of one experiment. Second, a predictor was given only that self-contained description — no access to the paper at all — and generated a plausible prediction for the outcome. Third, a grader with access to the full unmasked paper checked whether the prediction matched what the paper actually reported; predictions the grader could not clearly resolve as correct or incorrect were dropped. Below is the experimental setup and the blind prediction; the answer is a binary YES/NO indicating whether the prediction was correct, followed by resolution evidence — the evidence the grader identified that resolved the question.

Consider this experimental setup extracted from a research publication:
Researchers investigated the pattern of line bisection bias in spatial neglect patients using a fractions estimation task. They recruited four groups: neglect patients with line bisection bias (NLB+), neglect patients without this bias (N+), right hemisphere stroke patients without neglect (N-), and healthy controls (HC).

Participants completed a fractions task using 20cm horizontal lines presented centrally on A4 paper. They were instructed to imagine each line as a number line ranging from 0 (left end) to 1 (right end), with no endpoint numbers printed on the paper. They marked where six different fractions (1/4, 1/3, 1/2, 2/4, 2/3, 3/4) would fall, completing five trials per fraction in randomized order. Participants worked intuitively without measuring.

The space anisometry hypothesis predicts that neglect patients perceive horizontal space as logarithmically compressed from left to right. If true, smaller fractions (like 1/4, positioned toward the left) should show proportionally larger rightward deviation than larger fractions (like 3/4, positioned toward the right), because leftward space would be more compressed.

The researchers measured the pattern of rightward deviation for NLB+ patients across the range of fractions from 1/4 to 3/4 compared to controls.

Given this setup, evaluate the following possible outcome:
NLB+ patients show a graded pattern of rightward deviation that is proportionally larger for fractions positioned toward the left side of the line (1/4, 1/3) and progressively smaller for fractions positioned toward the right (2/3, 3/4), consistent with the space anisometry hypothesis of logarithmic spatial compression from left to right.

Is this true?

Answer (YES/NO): NO